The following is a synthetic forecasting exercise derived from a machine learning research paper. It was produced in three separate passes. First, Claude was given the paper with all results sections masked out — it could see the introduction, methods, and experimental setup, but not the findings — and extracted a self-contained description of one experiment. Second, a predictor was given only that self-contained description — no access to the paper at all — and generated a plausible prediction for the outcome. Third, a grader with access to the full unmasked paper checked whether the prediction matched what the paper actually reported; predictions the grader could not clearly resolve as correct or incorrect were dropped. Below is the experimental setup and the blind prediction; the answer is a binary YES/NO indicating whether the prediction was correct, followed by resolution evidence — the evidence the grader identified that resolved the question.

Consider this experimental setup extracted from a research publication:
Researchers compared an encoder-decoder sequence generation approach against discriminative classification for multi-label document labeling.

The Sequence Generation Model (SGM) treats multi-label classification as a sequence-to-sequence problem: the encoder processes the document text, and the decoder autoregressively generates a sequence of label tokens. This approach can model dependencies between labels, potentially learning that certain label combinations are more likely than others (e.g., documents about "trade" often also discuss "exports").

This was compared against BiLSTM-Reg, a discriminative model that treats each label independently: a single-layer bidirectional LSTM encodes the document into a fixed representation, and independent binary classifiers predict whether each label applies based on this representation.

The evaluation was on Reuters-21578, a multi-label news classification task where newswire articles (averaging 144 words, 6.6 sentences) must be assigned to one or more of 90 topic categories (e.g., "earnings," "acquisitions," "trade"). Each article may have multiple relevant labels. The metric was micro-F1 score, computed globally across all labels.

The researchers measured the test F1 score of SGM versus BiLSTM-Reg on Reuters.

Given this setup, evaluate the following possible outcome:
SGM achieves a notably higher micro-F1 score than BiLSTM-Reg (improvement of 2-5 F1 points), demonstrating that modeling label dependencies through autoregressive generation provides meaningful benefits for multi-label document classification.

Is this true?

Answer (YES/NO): NO